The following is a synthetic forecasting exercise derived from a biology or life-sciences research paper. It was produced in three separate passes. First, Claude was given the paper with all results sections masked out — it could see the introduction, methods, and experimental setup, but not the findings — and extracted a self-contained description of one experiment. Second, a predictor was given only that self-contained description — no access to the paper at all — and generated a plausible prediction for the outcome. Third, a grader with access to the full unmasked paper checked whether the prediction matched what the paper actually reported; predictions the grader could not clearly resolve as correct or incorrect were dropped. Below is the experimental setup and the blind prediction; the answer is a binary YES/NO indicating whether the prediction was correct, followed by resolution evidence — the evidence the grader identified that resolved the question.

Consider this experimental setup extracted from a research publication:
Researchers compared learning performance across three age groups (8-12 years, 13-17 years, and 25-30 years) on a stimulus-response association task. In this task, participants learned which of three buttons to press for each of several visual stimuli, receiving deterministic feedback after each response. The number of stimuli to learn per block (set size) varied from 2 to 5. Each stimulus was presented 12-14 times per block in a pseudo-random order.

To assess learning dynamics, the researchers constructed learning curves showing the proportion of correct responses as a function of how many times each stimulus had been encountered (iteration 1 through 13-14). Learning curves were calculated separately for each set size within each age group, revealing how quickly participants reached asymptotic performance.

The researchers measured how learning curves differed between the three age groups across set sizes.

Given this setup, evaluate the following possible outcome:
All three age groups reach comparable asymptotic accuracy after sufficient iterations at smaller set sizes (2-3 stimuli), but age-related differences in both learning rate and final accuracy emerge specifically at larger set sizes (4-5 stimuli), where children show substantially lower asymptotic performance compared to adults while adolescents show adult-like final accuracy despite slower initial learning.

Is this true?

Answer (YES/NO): NO